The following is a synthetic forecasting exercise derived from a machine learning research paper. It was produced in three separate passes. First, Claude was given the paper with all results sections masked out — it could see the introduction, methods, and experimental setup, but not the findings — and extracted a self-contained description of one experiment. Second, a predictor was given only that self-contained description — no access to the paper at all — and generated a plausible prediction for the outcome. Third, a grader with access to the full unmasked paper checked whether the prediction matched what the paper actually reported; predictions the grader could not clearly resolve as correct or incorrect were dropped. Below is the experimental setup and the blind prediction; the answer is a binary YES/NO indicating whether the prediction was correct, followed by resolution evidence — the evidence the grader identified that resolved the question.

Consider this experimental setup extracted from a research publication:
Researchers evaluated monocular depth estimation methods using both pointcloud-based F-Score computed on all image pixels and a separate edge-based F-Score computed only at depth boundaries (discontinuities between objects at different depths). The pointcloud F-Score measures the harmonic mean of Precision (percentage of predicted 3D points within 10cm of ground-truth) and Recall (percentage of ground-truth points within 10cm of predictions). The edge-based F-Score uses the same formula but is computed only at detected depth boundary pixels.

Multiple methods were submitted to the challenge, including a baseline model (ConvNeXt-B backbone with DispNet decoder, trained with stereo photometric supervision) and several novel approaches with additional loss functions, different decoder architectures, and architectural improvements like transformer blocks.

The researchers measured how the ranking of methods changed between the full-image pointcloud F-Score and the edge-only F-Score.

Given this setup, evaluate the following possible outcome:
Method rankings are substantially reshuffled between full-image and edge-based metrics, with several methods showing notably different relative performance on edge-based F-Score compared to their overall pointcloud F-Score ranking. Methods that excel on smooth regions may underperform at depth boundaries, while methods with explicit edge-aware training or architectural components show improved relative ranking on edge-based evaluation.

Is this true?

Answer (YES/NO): NO